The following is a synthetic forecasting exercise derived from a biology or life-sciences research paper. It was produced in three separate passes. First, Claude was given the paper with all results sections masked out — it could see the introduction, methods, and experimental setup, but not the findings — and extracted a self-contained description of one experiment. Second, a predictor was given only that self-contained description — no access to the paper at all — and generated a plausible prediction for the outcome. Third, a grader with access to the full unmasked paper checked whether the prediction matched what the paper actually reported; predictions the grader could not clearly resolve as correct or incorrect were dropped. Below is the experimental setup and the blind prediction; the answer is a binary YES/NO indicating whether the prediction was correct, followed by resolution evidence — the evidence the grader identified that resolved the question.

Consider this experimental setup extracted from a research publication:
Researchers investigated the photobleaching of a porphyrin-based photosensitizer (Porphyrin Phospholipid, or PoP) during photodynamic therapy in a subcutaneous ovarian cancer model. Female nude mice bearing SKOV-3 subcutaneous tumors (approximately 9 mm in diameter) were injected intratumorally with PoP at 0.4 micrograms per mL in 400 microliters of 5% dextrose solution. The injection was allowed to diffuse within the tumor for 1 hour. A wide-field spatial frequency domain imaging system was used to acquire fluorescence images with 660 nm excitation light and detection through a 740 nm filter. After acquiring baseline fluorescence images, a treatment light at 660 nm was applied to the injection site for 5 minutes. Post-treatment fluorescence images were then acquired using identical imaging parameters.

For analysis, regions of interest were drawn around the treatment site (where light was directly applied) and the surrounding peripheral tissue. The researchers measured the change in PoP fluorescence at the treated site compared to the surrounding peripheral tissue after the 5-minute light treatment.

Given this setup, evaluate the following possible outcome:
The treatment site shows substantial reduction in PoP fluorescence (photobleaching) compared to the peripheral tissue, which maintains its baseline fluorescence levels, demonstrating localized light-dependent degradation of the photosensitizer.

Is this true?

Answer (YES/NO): YES